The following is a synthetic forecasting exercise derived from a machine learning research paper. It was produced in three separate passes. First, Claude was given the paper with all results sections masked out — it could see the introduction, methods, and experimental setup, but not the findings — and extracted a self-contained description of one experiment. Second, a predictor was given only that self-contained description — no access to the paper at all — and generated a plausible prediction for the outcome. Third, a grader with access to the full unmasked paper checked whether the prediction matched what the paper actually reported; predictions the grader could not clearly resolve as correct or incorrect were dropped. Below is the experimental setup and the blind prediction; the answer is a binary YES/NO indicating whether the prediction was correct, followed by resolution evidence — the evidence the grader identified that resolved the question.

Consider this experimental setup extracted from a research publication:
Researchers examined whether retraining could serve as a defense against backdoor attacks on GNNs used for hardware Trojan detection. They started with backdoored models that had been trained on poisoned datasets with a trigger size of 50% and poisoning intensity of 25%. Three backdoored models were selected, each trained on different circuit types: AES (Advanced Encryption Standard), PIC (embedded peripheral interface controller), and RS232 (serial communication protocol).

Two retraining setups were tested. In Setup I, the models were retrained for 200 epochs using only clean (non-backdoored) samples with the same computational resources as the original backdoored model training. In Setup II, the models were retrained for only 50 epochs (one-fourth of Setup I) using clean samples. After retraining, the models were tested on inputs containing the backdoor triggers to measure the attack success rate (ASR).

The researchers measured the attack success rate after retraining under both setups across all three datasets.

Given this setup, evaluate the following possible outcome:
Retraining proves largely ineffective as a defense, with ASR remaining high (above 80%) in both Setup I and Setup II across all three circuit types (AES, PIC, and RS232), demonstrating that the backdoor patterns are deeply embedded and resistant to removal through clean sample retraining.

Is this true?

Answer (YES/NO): NO